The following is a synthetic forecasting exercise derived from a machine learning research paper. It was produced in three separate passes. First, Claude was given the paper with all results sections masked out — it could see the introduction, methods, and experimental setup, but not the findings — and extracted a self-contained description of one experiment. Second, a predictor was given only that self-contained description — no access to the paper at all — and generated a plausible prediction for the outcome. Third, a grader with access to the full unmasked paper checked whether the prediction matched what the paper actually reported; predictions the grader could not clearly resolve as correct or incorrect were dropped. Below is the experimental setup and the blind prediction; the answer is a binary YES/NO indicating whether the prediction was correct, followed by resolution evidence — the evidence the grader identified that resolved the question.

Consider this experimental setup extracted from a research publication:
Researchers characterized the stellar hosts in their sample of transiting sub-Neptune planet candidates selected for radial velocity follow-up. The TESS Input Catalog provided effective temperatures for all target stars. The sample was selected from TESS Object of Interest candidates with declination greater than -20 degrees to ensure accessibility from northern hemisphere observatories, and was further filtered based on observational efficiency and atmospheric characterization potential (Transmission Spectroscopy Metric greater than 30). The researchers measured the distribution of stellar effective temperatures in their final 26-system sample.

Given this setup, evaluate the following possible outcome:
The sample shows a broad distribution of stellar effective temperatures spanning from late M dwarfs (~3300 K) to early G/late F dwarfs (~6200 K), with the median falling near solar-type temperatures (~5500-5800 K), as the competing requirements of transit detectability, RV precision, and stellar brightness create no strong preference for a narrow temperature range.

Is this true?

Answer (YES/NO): NO